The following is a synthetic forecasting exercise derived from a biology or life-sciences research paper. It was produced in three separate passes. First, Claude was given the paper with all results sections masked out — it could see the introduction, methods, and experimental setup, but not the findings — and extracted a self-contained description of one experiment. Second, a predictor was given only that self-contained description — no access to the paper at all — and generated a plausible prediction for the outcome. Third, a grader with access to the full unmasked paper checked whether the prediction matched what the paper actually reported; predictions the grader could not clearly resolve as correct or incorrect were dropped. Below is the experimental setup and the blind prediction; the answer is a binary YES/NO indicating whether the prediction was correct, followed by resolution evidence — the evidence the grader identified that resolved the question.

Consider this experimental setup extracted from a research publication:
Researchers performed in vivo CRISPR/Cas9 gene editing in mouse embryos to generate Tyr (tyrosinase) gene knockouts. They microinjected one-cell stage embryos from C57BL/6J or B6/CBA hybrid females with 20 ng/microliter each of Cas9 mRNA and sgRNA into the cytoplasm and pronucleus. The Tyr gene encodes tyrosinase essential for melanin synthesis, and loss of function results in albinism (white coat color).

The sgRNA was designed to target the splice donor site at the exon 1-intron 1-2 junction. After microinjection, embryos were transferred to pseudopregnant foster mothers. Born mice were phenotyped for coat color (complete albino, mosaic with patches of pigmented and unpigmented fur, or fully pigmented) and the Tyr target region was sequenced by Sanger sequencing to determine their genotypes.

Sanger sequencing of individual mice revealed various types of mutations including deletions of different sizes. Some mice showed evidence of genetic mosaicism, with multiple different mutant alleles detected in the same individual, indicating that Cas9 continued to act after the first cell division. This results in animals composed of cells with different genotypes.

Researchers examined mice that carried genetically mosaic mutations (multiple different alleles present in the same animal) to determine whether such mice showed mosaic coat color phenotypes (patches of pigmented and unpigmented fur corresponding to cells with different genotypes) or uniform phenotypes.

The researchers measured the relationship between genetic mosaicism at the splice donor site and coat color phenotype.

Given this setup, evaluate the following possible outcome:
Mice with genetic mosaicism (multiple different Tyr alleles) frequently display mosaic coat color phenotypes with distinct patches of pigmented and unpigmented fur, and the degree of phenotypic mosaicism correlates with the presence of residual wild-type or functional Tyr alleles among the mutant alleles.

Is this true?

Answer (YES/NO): YES